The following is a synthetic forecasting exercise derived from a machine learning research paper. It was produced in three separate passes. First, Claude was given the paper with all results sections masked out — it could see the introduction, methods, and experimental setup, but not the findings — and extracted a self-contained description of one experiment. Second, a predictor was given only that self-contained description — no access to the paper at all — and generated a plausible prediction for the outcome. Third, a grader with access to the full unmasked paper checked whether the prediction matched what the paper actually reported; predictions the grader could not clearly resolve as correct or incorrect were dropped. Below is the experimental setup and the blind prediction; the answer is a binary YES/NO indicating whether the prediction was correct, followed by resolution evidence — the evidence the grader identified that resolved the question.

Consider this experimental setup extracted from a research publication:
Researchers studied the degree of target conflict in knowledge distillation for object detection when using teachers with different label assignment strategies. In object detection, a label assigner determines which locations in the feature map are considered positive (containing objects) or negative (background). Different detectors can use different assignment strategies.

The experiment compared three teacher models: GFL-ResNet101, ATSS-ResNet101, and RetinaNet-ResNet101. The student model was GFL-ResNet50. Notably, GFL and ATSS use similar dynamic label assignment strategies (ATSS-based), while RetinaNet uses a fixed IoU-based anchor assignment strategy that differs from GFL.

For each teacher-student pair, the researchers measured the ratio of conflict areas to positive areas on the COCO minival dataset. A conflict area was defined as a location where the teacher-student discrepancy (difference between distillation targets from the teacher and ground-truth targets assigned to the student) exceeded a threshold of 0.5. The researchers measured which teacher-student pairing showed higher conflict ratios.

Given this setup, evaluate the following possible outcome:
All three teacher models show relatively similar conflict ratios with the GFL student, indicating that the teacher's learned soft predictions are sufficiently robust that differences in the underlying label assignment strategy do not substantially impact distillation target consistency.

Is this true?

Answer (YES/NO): NO